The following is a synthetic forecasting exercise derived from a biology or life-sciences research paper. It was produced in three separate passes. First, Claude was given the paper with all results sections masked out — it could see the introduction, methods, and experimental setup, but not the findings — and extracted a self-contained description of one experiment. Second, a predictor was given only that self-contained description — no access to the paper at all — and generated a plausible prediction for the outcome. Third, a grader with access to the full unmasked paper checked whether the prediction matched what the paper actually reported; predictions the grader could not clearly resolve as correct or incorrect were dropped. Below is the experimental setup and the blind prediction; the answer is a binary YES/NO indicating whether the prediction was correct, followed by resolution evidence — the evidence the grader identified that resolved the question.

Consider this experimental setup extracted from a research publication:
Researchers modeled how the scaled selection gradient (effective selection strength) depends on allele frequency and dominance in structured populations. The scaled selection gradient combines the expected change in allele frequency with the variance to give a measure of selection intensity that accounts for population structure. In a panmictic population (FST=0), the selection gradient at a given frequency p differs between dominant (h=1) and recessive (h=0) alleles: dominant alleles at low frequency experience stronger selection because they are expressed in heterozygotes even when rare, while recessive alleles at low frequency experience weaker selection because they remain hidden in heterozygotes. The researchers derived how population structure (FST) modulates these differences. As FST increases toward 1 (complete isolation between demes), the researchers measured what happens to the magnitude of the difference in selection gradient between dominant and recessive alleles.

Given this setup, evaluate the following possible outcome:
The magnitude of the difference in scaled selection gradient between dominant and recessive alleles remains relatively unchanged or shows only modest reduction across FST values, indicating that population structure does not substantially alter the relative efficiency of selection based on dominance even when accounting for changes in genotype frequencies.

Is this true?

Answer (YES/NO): NO